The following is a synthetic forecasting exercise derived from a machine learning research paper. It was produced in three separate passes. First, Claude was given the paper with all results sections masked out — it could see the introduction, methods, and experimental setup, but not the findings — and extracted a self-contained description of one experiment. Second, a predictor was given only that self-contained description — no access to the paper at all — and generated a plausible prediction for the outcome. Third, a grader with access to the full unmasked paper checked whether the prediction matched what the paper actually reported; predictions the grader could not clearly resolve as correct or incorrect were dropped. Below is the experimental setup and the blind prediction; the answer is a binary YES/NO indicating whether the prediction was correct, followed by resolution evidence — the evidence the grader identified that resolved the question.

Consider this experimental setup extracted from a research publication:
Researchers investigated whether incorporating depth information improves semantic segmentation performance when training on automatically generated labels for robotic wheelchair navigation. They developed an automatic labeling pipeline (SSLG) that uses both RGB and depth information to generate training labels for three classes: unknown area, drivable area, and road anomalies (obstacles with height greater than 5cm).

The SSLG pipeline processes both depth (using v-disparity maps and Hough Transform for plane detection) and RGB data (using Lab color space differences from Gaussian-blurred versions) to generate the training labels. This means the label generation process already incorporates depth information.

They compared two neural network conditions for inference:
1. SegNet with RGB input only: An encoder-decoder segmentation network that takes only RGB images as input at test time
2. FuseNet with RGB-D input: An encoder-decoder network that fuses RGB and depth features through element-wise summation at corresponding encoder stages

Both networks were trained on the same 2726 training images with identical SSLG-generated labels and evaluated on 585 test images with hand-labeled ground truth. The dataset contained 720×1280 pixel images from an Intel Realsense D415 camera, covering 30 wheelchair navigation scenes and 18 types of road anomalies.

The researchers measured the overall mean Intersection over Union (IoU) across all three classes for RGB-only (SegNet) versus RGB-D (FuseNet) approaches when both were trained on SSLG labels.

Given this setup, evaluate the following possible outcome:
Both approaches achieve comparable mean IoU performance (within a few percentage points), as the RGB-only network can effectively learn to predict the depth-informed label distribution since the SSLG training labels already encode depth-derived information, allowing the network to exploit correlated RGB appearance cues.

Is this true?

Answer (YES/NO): NO